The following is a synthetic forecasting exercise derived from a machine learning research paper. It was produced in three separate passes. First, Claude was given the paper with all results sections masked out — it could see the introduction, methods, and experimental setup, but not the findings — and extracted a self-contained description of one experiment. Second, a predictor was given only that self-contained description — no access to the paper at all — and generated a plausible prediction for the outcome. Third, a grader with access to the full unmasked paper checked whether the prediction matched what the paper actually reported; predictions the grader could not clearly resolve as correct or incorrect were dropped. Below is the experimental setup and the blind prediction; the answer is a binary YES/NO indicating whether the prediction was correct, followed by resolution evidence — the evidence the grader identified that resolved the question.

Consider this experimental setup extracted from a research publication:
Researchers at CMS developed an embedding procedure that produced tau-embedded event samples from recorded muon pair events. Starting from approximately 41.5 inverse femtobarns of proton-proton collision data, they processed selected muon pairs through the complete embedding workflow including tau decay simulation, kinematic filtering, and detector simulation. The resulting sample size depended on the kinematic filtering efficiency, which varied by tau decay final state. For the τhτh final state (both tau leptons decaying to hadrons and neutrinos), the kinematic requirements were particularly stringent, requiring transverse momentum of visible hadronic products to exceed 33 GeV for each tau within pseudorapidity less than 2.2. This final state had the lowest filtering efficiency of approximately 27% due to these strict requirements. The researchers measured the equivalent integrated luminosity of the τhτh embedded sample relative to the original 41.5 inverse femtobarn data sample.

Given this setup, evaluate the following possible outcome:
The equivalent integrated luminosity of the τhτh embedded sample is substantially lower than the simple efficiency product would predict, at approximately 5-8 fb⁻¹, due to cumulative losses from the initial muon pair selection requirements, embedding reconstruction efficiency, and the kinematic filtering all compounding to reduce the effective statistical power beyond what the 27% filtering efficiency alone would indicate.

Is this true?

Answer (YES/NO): NO